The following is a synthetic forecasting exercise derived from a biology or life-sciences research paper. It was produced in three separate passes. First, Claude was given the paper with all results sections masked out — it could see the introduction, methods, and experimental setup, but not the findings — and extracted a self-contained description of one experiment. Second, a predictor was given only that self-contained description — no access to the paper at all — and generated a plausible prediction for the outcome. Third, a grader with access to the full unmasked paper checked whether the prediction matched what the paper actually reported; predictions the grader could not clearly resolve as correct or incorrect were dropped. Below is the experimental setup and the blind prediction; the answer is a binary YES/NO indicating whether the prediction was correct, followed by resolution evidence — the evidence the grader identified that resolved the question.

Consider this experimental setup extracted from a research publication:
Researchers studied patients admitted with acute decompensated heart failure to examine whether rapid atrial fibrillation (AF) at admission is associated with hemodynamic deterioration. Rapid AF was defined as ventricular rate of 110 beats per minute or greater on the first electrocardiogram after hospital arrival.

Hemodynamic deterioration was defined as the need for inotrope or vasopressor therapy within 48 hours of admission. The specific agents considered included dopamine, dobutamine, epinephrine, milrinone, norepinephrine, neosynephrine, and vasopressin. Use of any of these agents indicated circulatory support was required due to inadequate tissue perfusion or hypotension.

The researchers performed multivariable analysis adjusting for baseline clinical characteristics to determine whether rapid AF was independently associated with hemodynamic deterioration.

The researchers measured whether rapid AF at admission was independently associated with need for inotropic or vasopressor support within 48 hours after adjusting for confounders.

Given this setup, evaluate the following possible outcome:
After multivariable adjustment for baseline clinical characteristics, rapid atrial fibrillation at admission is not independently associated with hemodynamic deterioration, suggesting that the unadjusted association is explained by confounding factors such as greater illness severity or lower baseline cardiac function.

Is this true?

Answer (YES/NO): NO